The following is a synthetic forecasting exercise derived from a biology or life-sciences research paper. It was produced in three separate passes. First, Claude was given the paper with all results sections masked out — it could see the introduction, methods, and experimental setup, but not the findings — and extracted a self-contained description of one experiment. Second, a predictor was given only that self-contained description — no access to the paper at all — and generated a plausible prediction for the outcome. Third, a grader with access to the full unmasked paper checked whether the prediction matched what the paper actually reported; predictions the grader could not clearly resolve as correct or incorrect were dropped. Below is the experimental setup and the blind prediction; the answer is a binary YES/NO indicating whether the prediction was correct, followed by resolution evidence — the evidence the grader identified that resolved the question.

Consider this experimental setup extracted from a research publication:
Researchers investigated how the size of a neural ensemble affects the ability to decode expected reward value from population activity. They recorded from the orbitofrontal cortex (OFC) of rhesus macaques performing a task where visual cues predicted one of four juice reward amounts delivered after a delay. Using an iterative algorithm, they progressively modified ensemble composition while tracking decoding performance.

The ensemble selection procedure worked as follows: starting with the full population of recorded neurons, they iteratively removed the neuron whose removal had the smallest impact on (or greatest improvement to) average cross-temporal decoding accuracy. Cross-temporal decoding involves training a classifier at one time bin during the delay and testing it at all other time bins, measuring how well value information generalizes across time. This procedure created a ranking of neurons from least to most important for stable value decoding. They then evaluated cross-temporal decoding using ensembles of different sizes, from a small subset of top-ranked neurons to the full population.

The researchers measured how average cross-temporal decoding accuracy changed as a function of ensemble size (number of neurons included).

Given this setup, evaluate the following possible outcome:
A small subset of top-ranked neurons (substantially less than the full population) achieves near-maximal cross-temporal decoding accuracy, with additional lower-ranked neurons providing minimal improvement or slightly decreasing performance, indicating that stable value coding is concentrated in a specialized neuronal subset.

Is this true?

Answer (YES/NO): YES